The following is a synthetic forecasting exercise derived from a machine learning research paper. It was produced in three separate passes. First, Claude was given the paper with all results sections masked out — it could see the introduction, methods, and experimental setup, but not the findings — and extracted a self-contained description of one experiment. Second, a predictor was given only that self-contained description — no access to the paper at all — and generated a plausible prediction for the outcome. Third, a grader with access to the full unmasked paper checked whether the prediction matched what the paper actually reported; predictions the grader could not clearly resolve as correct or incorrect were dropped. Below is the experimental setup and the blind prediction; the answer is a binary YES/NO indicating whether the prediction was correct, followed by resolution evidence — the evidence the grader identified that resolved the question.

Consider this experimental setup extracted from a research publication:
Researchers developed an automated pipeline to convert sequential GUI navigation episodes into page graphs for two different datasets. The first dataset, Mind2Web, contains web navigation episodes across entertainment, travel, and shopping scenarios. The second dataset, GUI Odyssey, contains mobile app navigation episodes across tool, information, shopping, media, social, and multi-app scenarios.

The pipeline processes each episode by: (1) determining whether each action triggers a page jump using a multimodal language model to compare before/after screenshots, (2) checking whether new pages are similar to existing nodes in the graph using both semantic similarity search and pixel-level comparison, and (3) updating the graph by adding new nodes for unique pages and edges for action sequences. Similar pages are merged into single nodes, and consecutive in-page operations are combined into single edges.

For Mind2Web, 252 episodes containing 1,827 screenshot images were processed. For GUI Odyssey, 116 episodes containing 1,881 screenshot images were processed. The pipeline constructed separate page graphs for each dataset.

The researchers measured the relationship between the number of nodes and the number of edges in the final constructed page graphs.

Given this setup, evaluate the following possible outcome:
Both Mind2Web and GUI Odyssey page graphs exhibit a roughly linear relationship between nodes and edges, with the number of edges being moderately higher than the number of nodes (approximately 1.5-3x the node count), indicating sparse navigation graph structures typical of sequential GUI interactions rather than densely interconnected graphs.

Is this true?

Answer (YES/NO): NO